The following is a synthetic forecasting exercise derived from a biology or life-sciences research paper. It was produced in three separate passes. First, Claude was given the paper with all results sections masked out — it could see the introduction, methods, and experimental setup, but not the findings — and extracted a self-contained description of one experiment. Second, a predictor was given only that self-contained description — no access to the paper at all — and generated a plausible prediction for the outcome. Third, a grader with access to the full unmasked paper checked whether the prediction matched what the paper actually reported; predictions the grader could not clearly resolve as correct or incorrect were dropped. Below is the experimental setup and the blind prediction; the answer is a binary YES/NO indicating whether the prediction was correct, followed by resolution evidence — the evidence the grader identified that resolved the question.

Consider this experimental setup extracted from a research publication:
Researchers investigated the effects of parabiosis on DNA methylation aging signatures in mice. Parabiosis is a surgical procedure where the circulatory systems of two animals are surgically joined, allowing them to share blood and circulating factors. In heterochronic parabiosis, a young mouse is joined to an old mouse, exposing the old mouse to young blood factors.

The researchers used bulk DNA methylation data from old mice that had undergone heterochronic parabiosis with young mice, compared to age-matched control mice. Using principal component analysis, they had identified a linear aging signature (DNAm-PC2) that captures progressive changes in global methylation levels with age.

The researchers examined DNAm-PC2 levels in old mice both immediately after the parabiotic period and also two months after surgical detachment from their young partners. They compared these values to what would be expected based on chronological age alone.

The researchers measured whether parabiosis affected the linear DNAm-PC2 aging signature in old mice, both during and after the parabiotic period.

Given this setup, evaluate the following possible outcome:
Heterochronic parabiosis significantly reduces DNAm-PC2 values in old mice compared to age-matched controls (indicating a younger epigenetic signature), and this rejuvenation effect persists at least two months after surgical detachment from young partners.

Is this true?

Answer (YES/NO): NO